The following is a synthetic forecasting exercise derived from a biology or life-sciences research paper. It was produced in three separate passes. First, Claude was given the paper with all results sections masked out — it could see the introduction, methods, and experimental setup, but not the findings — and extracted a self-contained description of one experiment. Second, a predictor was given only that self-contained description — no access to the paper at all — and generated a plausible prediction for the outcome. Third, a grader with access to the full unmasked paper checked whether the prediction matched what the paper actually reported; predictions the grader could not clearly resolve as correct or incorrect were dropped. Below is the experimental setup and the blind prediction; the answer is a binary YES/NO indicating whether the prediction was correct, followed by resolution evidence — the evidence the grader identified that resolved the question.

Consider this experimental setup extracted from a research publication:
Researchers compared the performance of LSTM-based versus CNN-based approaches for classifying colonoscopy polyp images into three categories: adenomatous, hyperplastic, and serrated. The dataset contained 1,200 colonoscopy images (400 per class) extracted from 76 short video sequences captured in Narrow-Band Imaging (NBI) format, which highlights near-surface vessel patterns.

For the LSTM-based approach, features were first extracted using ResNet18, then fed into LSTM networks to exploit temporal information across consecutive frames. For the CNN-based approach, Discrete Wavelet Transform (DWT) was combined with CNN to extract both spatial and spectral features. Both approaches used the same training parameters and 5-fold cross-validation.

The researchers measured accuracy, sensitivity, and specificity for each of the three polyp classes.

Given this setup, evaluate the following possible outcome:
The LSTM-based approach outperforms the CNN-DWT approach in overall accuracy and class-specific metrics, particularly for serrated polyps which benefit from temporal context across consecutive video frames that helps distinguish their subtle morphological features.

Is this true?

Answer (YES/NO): NO